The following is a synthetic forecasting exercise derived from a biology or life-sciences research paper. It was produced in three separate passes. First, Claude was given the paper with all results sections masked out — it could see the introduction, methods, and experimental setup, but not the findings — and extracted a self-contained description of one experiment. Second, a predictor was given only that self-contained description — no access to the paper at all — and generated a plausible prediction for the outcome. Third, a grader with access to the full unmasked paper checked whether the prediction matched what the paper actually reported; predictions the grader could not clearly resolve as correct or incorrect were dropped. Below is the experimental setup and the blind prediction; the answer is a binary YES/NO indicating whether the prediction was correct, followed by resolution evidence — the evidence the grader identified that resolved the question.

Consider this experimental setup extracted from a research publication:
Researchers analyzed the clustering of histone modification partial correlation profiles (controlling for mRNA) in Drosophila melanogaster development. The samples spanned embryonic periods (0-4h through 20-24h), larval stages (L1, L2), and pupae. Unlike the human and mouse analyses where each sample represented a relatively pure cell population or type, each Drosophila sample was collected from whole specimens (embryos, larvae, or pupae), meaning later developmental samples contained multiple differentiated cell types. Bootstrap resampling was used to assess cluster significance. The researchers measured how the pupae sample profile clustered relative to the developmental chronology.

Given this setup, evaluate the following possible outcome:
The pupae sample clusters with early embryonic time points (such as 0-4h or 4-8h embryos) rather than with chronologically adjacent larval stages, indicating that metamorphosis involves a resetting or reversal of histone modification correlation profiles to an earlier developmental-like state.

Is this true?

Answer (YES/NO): NO